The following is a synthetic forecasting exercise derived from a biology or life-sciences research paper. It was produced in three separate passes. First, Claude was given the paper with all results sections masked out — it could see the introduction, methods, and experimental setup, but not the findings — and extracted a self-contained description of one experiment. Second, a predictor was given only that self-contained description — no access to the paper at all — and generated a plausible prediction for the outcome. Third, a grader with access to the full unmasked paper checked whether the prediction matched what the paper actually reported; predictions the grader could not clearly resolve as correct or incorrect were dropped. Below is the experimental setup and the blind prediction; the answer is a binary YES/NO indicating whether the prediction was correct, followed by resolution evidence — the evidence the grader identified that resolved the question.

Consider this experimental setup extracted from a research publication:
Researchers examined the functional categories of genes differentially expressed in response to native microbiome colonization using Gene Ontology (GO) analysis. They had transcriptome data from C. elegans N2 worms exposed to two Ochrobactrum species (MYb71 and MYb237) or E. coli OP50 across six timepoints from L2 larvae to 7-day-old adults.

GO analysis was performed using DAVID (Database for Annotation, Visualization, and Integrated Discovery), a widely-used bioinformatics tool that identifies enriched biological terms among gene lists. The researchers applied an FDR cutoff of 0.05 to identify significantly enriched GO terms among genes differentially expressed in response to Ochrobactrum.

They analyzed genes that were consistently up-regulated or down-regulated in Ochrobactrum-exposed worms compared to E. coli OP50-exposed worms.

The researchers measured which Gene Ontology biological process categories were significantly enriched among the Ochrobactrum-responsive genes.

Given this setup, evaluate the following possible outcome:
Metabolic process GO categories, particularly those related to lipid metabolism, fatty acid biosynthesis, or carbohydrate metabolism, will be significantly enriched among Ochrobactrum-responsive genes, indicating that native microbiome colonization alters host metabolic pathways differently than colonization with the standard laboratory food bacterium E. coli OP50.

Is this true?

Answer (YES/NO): YES